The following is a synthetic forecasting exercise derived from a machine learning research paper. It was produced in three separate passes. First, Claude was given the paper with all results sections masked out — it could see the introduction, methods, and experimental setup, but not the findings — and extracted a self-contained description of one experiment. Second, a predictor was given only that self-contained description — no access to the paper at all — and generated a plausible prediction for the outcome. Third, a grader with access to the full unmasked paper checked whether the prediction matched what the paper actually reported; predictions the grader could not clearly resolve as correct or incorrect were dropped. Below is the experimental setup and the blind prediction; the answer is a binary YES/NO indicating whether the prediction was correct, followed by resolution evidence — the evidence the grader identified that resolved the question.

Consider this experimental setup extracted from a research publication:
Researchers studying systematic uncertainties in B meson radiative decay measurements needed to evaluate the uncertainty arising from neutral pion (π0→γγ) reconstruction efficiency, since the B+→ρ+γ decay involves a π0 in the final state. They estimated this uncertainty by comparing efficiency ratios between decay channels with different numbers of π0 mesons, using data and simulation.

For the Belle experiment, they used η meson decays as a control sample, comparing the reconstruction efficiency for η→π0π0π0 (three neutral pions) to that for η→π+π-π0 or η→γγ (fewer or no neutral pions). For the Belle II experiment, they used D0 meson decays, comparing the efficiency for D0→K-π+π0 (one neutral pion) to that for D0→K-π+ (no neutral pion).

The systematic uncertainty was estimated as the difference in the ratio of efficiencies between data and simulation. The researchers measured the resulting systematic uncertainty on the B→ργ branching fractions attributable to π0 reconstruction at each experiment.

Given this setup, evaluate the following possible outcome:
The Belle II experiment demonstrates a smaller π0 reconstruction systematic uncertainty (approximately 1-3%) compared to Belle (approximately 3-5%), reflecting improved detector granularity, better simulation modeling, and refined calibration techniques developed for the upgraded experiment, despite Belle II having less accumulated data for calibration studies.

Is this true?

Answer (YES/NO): NO